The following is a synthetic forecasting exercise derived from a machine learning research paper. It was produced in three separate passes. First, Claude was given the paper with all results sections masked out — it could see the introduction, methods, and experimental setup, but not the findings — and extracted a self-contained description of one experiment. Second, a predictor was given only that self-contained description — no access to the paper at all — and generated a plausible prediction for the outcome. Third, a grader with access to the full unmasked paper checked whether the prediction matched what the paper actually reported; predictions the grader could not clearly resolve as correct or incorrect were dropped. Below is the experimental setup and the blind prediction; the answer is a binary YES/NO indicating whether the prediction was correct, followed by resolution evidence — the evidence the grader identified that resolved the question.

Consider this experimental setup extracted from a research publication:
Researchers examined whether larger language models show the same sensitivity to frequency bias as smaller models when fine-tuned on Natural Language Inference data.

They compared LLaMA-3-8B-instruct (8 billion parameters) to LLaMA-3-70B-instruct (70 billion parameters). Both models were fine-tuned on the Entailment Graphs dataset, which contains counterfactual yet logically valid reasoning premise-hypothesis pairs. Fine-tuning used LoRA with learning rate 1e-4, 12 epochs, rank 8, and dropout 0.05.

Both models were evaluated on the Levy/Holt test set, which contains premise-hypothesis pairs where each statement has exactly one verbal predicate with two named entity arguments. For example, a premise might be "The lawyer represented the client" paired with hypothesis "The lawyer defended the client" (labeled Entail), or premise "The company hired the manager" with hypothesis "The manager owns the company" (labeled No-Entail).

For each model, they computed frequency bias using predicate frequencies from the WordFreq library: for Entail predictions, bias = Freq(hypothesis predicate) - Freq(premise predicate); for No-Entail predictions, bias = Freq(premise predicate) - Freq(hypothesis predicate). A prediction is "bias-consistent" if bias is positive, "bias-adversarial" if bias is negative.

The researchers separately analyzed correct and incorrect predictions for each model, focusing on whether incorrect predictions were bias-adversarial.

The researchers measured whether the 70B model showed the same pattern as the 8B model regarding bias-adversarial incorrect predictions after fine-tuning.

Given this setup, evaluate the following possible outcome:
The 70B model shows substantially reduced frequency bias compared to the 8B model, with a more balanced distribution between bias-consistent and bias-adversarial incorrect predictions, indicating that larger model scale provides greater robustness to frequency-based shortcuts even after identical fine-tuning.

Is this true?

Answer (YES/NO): NO